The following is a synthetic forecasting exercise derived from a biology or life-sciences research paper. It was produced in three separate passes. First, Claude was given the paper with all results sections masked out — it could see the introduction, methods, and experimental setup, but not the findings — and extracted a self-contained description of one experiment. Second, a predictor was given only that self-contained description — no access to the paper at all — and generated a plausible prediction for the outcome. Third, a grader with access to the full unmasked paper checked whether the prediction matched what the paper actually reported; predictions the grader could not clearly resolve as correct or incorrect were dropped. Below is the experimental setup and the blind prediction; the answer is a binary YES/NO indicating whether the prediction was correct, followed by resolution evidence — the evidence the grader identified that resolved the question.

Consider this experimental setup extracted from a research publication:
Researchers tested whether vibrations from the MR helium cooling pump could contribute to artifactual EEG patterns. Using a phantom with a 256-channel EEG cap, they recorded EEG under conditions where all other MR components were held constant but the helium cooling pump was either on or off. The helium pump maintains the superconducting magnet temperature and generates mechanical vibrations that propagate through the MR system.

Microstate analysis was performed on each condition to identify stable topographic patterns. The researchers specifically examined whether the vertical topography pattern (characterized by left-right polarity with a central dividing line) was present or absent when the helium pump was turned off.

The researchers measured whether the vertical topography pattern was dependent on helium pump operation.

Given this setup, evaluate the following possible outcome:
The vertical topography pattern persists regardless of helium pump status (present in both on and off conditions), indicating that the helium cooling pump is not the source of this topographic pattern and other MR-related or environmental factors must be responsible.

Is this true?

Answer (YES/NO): YES